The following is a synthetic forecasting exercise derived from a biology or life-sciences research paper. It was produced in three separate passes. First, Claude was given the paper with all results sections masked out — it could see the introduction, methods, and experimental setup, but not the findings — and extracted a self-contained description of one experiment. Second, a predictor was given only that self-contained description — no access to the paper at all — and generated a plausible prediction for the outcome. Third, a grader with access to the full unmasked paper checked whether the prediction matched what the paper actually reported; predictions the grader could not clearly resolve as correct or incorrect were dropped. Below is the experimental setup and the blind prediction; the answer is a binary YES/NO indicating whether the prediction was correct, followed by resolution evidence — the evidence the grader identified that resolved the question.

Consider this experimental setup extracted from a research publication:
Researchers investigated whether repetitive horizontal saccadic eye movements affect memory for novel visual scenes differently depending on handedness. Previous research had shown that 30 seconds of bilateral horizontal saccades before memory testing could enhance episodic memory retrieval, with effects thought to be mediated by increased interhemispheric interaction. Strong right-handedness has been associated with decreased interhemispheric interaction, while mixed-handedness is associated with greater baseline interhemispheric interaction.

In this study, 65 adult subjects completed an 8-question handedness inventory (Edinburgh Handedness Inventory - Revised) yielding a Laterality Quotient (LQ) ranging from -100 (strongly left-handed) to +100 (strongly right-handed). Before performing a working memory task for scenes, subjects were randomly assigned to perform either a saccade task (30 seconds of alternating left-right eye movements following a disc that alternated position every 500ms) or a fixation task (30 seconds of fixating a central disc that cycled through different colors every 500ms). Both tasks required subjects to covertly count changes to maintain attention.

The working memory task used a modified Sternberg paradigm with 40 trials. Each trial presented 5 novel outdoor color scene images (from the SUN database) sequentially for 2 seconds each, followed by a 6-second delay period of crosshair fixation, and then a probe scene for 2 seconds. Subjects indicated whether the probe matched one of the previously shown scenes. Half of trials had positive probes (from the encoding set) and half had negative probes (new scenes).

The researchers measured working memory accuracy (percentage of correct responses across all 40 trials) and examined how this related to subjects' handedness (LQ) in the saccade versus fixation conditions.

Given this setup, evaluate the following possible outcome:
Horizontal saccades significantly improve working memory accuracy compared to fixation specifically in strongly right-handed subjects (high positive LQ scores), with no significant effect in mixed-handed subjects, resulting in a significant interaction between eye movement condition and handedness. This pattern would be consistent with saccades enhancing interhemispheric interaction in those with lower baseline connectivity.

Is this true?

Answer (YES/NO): NO